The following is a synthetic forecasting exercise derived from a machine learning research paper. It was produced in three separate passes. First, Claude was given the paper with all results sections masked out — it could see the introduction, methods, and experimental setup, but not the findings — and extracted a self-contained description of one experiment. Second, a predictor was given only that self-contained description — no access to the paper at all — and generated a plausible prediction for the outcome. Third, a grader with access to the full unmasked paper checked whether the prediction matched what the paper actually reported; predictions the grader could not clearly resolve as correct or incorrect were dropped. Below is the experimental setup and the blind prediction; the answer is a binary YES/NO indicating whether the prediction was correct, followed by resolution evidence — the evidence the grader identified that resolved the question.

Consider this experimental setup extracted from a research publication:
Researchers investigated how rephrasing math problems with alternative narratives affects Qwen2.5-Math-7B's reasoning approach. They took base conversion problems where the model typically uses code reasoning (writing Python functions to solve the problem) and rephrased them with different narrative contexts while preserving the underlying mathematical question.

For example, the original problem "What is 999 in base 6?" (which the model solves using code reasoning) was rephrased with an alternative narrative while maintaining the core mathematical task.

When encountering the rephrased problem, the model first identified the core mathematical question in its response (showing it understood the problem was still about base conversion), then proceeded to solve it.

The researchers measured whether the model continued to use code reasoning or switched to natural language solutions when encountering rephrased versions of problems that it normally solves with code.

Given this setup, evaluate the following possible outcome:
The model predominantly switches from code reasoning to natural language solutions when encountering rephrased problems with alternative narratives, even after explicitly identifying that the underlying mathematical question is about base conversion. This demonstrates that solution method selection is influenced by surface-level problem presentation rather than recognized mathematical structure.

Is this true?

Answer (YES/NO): YES